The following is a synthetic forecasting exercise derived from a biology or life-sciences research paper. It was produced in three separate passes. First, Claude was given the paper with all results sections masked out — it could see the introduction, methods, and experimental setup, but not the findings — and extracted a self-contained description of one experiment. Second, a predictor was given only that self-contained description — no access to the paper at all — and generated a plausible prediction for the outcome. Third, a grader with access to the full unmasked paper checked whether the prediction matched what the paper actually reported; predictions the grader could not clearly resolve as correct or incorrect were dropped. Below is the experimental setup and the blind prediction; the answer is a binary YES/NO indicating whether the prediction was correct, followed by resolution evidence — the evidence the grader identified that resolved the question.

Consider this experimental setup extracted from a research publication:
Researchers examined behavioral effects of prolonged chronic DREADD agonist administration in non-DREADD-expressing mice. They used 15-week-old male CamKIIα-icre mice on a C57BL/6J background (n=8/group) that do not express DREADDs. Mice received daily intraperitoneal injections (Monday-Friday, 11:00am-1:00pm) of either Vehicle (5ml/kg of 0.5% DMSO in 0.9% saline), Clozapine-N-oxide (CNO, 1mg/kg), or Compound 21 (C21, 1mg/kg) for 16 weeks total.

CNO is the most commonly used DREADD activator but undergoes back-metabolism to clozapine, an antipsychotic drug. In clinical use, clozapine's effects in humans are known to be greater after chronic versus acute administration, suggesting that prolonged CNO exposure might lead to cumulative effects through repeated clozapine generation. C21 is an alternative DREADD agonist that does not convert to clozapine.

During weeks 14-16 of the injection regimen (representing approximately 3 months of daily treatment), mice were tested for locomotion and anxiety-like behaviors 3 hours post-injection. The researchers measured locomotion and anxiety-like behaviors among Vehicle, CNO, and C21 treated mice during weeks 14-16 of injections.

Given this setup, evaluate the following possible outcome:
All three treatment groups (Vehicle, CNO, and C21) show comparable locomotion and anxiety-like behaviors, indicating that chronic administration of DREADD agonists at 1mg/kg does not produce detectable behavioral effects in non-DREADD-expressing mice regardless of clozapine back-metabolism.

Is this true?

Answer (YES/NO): YES